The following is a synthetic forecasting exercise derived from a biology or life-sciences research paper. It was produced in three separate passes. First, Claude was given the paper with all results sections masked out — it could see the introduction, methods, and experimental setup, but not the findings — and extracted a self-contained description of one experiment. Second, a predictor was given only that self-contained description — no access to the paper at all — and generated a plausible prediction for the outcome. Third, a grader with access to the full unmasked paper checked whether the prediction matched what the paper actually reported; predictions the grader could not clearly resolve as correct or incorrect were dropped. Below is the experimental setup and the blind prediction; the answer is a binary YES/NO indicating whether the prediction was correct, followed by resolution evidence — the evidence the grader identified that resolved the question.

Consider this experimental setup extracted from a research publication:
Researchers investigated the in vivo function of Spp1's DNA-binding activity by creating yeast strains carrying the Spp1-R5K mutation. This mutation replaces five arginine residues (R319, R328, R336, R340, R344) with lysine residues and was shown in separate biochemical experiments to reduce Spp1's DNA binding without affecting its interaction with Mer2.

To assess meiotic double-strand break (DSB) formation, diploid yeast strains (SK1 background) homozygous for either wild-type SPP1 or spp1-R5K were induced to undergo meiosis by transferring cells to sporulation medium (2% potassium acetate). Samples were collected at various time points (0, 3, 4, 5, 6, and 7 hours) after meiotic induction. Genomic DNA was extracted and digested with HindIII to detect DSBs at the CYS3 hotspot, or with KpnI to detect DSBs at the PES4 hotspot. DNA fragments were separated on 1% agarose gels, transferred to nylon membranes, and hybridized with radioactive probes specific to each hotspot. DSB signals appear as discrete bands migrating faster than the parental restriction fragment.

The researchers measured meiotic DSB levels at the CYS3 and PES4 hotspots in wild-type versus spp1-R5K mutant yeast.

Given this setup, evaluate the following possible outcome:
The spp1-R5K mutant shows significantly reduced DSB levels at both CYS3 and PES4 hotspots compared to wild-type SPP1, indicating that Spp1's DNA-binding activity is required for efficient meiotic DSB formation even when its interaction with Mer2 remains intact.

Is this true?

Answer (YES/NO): NO